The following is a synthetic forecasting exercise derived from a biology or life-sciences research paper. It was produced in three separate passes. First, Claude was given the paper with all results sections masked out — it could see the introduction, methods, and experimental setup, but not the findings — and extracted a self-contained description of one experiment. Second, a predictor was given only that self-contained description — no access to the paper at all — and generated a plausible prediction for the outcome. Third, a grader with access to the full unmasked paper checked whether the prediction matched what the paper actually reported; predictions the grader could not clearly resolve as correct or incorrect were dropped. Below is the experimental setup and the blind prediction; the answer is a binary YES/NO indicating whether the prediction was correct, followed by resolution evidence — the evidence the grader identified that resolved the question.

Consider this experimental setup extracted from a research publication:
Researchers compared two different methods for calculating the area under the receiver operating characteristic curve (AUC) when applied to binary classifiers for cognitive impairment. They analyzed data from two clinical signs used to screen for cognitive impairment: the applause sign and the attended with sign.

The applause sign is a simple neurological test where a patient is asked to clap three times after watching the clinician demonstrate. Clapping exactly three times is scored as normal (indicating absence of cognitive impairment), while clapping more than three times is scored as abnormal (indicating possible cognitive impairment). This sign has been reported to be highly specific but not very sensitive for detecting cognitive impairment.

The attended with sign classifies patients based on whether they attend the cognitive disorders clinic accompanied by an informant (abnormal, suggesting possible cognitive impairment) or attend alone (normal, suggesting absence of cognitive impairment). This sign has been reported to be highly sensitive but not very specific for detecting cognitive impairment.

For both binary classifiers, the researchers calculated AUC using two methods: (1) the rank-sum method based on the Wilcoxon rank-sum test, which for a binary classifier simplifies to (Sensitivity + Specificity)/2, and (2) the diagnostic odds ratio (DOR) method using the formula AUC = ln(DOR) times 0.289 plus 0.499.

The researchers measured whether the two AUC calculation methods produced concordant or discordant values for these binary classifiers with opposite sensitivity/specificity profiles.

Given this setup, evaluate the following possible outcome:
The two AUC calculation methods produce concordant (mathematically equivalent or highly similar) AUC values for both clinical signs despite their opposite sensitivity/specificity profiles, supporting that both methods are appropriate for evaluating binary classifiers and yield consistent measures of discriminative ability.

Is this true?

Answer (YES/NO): NO